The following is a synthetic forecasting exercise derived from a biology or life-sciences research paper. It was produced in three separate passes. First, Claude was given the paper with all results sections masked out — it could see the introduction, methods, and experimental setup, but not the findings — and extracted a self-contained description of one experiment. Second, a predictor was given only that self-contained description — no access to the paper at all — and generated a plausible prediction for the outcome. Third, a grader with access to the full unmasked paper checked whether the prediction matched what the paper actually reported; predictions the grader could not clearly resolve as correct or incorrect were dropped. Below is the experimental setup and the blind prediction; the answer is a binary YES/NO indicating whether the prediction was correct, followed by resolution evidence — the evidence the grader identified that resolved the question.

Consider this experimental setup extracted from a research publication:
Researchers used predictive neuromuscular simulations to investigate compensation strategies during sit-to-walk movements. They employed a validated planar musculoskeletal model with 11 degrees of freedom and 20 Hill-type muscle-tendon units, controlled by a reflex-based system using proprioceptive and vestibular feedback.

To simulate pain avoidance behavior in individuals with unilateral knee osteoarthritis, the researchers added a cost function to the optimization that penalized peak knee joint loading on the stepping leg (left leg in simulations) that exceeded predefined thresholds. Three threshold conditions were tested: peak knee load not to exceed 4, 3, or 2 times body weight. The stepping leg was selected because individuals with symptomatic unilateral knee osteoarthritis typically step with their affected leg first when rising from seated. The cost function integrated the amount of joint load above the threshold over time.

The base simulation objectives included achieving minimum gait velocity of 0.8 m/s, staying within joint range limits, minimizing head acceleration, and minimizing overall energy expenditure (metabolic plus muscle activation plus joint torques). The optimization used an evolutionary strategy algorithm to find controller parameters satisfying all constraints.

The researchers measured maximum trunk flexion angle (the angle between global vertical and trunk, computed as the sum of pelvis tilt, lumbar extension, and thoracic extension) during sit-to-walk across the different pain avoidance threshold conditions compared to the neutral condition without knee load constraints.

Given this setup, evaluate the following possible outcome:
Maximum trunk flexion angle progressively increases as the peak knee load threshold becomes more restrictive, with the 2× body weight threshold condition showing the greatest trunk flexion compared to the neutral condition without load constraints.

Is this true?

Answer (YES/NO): NO